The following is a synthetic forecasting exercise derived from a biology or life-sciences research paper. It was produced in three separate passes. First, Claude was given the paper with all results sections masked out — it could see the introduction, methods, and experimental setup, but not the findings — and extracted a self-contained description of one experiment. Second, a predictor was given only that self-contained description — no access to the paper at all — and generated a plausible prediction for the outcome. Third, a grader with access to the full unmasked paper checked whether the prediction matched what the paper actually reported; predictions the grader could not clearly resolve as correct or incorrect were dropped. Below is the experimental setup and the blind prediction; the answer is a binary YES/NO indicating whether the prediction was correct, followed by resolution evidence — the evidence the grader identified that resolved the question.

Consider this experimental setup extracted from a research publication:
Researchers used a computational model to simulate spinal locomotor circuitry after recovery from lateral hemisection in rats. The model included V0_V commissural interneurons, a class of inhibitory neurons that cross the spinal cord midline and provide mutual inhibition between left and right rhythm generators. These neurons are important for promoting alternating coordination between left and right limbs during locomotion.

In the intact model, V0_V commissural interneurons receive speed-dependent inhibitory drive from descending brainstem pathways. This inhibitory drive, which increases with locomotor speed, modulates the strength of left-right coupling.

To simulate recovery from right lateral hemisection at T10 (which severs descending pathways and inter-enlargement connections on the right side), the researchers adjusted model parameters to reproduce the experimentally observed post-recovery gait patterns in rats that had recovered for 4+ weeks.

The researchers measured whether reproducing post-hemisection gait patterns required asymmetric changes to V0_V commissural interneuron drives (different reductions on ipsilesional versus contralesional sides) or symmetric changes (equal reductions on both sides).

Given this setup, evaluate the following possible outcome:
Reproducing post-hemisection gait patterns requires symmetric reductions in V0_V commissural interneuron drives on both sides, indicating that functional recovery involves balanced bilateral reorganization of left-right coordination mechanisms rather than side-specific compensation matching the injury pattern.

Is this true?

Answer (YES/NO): YES